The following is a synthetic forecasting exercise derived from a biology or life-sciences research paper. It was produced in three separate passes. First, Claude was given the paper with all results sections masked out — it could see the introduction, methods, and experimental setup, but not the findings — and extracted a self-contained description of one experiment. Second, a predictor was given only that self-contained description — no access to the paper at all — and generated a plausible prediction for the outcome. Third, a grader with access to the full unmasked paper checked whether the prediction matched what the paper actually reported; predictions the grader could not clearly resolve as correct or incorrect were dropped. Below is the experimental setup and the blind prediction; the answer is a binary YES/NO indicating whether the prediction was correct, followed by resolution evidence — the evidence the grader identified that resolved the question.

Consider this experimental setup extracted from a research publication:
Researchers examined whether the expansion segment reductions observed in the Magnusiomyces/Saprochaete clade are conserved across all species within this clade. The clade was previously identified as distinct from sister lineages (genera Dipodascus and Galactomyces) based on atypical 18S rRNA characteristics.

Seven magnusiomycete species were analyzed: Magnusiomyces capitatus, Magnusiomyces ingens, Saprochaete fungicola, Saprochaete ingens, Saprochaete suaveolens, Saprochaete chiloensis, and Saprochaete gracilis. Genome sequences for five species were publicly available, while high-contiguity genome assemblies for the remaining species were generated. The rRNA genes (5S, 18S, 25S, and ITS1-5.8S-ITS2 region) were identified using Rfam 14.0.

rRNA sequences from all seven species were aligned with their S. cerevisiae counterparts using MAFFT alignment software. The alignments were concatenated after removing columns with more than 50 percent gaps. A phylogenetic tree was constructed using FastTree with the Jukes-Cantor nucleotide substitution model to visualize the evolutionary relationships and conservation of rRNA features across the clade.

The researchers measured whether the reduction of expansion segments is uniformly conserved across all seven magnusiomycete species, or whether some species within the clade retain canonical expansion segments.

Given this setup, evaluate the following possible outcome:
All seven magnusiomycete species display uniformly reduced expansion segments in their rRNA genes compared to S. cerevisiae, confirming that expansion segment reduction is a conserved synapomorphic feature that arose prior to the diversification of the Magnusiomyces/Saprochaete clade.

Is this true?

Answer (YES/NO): YES